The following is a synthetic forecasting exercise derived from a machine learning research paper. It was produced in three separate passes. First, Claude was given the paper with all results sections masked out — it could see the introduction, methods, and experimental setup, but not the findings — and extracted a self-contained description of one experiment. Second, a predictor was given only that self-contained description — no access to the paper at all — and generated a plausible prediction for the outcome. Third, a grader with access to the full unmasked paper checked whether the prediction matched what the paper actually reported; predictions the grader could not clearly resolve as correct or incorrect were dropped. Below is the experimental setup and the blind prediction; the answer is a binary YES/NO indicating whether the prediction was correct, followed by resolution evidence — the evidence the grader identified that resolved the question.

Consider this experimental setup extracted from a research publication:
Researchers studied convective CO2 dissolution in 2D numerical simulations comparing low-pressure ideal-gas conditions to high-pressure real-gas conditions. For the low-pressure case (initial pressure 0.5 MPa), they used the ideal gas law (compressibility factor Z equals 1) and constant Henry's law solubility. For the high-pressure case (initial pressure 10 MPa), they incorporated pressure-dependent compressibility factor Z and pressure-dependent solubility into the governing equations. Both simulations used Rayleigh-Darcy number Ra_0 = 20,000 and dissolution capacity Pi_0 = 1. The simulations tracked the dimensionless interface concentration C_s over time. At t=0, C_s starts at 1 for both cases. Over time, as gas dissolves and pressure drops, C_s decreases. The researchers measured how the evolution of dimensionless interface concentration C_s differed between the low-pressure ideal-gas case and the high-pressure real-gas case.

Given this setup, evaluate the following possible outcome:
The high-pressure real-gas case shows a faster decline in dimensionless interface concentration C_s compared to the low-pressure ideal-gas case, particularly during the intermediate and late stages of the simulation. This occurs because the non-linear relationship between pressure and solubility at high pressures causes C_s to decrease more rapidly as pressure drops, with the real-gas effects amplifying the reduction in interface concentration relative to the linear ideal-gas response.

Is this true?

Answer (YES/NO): NO